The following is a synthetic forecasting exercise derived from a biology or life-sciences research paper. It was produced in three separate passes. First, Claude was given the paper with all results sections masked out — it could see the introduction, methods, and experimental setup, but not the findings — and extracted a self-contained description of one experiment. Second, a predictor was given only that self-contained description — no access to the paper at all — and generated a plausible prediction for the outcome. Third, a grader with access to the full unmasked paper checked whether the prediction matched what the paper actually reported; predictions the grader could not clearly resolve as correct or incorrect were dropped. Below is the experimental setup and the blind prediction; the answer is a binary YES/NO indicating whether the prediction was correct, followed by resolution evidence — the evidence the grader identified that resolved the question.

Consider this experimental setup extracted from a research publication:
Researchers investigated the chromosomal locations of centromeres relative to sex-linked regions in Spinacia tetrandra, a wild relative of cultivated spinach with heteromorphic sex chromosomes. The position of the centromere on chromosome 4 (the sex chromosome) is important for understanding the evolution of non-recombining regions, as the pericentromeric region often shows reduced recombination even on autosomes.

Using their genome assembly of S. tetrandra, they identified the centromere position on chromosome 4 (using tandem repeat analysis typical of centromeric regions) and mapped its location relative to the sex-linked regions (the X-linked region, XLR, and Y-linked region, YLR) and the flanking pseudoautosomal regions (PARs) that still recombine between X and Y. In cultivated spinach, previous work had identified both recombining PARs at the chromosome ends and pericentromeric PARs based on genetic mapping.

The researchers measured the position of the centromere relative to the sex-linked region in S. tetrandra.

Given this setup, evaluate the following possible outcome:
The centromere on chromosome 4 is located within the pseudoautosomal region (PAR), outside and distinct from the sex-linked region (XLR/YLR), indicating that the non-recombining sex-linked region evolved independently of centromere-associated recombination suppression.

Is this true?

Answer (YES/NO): NO